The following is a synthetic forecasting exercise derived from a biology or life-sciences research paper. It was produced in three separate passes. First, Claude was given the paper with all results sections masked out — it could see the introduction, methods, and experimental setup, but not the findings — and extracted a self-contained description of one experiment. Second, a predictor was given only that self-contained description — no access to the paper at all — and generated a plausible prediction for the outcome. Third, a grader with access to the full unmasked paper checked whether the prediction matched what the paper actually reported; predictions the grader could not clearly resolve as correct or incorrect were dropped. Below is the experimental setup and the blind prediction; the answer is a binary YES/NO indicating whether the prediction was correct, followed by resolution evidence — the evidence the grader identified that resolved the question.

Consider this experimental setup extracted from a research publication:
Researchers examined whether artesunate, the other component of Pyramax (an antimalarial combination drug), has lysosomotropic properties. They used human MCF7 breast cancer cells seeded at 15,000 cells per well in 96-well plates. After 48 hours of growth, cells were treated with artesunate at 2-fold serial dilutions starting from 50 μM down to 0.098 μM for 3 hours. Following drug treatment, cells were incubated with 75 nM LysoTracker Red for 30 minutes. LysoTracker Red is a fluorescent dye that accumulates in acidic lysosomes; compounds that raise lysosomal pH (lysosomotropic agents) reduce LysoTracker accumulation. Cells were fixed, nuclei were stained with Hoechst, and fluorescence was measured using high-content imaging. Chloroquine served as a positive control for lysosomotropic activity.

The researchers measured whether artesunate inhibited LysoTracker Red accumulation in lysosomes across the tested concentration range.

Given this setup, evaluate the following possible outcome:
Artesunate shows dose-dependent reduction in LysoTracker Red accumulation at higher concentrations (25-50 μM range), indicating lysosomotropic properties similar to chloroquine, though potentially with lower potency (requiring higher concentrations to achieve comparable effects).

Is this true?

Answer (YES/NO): NO